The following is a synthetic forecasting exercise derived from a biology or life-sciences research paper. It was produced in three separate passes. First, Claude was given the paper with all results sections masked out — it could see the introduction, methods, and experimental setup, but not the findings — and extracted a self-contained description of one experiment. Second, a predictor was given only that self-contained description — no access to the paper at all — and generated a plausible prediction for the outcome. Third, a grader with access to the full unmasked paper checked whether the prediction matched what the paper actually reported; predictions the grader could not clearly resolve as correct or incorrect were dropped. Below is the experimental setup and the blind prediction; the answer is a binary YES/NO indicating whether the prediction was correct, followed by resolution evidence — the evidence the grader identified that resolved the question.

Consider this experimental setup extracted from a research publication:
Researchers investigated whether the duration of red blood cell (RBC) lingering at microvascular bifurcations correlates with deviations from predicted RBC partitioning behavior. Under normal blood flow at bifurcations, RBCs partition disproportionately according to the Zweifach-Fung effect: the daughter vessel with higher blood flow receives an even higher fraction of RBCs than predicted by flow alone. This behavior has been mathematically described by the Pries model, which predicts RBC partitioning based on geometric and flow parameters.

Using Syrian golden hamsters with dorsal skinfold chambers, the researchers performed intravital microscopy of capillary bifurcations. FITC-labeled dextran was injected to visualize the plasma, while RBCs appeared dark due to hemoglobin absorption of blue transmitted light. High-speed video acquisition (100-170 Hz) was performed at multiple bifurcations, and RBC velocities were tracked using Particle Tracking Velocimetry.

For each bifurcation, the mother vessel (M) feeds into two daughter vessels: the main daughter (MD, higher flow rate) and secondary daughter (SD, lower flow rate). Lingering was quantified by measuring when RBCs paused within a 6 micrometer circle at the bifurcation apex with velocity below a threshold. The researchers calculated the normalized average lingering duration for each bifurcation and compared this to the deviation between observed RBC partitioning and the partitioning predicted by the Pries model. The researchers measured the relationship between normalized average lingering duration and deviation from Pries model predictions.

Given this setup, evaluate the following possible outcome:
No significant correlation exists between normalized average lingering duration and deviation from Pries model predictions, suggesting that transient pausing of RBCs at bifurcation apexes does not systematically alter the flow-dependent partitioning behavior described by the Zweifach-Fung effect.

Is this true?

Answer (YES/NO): NO